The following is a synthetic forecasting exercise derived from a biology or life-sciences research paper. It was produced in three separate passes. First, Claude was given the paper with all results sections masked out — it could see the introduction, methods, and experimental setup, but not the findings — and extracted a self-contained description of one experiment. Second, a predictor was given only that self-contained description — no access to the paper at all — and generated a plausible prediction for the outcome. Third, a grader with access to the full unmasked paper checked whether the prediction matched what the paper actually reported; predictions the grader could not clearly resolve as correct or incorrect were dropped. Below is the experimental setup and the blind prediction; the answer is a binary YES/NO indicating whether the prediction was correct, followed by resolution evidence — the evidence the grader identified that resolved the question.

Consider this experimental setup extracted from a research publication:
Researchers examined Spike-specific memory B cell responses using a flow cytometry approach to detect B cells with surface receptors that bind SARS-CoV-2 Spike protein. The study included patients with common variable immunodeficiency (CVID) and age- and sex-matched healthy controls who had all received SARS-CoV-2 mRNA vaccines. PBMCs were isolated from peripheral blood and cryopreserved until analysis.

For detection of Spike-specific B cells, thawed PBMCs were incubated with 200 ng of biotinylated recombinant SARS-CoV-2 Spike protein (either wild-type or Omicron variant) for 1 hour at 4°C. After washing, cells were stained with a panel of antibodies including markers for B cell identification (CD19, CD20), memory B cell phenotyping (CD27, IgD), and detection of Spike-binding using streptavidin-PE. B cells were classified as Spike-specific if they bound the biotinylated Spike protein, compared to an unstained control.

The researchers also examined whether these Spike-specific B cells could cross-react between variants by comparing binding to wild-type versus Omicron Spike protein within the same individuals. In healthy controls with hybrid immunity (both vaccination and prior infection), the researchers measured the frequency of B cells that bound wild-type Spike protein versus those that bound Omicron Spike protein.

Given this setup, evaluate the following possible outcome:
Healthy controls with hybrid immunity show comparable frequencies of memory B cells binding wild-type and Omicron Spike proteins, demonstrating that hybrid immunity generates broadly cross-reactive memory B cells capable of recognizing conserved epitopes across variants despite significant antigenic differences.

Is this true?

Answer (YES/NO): YES